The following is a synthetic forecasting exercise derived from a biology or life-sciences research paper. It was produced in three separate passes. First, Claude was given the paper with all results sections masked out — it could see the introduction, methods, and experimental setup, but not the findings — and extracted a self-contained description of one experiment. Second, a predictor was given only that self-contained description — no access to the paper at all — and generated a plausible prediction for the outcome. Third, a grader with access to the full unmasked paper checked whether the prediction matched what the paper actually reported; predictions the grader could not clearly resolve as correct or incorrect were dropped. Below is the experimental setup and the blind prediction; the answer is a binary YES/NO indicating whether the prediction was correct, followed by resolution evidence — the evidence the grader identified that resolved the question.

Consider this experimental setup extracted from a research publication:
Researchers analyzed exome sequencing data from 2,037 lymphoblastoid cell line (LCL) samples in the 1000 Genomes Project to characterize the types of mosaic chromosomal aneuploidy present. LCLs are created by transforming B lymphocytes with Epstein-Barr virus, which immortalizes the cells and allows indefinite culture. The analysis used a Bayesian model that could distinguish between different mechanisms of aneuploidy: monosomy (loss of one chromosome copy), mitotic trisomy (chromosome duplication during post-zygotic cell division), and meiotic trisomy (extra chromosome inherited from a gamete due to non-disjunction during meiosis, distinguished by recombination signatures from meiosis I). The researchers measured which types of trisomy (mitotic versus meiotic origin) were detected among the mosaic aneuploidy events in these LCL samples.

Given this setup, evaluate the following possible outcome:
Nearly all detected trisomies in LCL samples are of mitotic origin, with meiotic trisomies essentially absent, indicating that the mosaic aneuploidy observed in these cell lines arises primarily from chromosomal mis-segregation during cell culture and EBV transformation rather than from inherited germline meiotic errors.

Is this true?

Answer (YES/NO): YES